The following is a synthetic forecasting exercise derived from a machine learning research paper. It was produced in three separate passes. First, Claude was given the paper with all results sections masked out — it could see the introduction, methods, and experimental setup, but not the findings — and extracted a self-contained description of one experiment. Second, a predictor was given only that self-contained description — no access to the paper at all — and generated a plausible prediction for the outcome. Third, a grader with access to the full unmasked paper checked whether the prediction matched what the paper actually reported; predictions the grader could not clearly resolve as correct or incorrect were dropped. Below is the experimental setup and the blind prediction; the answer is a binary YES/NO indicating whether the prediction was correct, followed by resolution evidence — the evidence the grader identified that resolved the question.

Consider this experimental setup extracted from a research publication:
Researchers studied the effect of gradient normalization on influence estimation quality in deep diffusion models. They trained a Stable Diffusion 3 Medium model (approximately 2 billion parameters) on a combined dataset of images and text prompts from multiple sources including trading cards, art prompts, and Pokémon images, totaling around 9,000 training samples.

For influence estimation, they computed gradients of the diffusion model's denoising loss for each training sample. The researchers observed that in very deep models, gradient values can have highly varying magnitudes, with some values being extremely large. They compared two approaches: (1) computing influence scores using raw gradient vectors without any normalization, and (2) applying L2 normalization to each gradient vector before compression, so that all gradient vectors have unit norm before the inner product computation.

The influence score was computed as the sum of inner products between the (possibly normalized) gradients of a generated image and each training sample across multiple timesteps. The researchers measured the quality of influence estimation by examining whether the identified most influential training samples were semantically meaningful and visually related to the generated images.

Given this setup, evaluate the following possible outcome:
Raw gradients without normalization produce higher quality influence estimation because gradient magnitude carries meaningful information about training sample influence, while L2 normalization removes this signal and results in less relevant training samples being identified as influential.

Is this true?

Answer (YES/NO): NO